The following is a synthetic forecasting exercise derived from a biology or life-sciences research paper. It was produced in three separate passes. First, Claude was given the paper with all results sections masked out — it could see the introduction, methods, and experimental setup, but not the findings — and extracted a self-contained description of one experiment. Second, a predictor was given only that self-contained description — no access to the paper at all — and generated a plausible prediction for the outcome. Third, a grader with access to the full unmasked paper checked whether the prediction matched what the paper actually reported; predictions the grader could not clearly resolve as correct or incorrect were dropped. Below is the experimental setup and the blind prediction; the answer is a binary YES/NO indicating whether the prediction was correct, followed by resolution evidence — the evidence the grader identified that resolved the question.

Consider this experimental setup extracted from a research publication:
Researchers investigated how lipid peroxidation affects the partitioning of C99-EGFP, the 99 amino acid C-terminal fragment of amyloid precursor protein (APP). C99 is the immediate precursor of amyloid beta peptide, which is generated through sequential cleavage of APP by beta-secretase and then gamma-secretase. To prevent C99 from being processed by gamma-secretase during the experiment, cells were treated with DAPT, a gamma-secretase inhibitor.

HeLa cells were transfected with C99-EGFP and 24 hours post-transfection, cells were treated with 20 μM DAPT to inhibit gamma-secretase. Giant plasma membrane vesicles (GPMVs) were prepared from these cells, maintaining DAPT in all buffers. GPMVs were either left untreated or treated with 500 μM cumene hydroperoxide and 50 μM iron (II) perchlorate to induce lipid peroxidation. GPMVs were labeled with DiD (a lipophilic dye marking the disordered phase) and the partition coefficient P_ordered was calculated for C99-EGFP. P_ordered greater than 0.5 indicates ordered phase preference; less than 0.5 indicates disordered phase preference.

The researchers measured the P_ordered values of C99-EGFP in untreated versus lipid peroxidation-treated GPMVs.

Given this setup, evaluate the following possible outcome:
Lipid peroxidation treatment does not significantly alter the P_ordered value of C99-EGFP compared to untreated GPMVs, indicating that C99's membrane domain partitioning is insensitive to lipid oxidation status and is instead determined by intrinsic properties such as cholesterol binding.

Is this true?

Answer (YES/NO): YES